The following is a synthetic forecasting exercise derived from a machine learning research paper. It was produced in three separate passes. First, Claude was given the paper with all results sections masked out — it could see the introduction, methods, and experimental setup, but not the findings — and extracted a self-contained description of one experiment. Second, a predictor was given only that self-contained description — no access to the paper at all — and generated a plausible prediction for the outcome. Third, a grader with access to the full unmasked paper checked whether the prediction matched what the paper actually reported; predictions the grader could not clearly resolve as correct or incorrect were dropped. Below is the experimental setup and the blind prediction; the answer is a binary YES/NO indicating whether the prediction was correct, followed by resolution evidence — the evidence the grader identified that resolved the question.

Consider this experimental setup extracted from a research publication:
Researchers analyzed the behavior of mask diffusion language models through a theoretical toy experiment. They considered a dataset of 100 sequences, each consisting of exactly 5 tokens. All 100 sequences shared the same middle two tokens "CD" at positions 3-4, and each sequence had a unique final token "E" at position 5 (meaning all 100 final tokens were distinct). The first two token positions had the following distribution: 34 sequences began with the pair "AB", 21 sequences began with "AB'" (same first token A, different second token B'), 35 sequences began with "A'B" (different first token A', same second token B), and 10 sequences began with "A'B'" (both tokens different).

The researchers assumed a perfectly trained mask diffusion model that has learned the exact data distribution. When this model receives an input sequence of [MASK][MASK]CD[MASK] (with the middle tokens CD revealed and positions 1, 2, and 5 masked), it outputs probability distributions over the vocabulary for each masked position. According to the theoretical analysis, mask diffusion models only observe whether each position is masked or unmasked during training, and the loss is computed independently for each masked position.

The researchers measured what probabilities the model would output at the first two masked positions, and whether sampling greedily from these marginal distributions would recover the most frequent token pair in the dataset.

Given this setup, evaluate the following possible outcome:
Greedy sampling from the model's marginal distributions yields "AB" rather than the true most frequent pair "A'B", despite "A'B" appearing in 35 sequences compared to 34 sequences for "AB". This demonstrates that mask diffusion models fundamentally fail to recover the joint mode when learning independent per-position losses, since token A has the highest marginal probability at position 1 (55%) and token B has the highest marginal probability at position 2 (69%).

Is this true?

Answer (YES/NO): YES